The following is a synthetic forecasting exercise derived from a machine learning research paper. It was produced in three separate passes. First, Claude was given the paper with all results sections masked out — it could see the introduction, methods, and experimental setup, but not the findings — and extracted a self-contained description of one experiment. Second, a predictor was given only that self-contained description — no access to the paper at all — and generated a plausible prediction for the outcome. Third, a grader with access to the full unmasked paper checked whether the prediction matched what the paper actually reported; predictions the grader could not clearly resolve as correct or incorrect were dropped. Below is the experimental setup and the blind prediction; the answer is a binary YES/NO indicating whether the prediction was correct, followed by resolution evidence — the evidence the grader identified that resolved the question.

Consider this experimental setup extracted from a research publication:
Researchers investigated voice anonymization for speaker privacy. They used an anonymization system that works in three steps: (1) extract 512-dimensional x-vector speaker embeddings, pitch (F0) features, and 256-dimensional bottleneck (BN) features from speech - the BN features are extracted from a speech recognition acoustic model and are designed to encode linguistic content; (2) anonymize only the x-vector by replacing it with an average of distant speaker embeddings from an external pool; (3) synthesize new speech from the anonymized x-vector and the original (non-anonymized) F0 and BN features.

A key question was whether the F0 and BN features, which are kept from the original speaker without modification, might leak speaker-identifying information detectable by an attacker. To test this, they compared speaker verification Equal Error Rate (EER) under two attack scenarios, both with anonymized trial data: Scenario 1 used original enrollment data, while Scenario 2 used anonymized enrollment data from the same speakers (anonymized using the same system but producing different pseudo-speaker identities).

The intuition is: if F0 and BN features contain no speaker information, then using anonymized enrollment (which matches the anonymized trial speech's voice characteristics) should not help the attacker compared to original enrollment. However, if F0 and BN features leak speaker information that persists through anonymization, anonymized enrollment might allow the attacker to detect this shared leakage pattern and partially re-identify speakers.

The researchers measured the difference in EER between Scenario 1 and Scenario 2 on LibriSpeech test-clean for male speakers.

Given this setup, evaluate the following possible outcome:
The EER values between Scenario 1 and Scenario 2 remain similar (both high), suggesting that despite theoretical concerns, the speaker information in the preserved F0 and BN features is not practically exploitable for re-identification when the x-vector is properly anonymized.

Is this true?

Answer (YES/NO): NO